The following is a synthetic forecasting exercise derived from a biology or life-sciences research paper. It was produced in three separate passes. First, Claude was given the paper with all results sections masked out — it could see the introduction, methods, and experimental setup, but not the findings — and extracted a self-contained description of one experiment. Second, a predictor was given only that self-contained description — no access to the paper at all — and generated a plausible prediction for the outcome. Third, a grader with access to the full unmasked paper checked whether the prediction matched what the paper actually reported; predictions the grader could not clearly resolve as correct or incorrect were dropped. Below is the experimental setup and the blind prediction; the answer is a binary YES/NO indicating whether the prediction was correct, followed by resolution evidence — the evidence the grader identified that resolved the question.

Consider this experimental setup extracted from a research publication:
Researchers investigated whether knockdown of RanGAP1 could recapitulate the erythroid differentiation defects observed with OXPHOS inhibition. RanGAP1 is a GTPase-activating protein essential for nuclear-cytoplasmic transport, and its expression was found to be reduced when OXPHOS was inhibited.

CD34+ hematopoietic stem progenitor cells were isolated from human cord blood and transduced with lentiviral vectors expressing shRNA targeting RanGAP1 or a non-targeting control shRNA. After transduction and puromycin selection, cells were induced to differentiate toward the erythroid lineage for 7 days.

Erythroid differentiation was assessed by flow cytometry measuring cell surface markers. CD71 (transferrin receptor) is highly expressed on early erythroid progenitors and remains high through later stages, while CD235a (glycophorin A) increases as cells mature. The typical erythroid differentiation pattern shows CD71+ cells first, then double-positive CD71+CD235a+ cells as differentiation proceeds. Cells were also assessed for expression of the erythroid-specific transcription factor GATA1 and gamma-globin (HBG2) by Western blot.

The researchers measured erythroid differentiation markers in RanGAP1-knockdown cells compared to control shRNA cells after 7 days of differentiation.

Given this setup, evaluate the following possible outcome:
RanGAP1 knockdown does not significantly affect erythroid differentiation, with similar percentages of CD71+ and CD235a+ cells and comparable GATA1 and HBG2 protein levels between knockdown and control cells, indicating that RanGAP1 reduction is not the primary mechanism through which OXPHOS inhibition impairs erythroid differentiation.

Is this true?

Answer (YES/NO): NO